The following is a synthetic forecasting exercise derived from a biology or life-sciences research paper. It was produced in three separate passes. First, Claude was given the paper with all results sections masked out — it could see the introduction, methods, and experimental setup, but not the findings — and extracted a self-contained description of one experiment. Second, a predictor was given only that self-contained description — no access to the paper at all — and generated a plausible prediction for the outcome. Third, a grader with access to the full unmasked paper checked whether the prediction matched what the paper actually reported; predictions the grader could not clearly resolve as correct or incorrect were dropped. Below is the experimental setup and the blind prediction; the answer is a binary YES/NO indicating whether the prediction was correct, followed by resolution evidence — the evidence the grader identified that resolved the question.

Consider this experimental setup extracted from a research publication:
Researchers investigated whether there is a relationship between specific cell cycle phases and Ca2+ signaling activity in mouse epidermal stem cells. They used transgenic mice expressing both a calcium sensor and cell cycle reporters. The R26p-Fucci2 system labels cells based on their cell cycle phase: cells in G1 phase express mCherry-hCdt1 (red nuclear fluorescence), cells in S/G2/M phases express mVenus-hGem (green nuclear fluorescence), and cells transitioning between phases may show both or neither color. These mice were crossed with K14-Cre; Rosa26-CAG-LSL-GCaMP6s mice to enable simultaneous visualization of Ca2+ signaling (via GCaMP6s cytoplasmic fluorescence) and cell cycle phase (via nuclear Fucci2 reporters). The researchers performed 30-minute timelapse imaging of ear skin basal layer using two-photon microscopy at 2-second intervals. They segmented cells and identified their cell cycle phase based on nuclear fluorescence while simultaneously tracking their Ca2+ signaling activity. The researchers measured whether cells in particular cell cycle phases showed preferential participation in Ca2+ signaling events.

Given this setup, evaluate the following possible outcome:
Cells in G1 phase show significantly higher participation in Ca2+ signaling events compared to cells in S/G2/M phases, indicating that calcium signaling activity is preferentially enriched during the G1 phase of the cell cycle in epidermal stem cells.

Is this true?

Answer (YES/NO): NO